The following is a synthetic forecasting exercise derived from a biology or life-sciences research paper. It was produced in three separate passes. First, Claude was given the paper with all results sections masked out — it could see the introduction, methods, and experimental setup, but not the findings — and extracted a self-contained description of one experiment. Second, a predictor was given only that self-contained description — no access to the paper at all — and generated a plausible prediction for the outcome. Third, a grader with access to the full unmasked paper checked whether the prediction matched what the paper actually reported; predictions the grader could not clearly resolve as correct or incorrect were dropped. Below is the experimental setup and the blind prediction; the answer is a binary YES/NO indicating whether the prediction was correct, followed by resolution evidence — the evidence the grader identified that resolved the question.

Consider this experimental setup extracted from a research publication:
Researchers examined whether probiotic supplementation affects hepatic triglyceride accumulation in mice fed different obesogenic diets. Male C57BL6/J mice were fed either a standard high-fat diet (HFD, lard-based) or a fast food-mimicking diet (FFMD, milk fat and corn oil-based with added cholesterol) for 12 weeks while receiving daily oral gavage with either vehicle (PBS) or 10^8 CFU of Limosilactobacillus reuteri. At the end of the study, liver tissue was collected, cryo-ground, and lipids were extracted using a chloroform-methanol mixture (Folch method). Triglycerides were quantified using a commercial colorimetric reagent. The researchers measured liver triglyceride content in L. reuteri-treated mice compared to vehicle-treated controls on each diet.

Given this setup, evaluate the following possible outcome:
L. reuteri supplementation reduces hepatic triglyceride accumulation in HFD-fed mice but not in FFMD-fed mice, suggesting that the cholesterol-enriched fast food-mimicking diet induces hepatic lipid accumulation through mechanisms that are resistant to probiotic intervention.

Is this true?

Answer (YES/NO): NO